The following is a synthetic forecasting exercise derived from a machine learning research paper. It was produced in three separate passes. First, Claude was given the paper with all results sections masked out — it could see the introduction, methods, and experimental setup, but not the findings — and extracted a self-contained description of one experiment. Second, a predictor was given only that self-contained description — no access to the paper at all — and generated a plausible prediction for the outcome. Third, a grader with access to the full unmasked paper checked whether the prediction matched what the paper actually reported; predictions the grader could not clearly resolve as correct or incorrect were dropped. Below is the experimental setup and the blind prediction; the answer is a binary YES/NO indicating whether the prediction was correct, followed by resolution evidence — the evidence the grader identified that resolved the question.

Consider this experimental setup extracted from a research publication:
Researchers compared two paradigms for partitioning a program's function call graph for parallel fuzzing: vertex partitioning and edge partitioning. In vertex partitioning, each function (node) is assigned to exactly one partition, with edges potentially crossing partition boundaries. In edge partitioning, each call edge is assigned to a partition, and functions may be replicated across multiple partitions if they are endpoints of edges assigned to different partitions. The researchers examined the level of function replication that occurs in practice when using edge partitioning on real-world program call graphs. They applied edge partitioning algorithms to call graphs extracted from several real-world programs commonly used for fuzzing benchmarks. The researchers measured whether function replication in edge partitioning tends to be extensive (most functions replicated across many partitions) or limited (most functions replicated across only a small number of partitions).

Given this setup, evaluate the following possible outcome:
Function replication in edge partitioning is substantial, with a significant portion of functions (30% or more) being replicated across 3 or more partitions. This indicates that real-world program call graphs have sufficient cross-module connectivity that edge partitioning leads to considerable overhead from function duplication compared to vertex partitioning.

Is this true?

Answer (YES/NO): NO